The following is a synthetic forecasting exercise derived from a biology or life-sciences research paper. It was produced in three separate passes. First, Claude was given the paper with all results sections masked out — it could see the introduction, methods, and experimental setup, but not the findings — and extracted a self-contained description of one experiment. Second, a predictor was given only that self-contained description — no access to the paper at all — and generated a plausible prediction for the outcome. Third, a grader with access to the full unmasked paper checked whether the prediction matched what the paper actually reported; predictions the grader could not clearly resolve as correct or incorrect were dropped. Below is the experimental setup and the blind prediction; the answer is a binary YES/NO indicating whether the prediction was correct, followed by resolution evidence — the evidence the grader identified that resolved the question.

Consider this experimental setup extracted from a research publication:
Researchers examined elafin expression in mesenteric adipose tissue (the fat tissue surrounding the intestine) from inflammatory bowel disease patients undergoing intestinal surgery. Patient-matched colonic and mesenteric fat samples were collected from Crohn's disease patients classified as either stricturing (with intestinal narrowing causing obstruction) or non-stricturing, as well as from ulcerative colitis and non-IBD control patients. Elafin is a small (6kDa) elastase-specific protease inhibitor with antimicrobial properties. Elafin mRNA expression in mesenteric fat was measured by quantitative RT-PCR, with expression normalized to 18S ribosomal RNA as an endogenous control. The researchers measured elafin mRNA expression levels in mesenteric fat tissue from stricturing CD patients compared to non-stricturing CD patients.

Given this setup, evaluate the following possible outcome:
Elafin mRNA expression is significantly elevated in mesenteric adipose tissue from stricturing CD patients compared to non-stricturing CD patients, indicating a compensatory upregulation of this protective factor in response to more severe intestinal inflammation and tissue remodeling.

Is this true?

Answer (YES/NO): YES